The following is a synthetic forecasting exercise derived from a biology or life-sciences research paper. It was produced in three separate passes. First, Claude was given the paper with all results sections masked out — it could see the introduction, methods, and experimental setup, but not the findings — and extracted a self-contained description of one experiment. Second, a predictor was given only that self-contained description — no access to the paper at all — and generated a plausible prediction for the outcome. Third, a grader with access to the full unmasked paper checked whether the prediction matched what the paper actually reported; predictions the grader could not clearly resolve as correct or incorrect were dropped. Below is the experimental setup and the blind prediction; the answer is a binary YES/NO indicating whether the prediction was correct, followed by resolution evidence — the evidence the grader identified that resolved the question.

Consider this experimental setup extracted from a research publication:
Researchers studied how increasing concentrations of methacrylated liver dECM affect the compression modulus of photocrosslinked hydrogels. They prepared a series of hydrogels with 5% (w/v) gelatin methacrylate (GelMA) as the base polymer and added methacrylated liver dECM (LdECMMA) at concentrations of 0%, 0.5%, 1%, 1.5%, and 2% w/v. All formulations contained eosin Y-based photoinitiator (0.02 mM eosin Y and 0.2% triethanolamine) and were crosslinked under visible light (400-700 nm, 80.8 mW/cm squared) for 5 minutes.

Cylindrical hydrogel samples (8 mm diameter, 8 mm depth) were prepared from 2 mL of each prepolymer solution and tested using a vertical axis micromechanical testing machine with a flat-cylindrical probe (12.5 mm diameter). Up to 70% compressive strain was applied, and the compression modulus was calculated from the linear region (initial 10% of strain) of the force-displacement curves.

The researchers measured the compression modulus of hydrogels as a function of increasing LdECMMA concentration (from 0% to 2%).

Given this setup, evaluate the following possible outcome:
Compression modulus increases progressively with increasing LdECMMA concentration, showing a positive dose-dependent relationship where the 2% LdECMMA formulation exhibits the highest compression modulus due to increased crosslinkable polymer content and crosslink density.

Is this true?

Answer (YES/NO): YES